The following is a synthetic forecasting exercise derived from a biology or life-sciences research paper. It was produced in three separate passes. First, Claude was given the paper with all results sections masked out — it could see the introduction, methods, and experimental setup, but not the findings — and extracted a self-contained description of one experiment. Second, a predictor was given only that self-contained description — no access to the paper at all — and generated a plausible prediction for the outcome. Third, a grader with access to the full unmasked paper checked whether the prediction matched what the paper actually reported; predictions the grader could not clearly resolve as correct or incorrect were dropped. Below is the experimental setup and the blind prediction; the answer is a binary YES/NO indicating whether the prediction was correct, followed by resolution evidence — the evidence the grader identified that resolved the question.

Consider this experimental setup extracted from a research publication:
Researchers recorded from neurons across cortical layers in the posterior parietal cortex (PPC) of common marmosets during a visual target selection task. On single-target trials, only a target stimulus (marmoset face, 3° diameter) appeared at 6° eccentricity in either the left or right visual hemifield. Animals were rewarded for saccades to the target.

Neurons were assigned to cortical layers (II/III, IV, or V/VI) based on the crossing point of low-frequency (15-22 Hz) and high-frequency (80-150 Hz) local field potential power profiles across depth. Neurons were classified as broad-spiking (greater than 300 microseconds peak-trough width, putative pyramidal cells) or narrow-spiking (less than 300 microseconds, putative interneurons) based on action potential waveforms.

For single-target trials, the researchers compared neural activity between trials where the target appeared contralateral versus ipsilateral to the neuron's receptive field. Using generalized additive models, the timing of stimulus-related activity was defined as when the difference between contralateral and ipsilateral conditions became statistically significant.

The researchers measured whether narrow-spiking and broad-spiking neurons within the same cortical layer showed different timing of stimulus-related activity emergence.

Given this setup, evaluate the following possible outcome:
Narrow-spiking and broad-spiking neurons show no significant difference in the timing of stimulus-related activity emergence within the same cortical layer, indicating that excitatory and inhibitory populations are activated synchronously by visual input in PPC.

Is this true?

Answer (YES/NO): NO